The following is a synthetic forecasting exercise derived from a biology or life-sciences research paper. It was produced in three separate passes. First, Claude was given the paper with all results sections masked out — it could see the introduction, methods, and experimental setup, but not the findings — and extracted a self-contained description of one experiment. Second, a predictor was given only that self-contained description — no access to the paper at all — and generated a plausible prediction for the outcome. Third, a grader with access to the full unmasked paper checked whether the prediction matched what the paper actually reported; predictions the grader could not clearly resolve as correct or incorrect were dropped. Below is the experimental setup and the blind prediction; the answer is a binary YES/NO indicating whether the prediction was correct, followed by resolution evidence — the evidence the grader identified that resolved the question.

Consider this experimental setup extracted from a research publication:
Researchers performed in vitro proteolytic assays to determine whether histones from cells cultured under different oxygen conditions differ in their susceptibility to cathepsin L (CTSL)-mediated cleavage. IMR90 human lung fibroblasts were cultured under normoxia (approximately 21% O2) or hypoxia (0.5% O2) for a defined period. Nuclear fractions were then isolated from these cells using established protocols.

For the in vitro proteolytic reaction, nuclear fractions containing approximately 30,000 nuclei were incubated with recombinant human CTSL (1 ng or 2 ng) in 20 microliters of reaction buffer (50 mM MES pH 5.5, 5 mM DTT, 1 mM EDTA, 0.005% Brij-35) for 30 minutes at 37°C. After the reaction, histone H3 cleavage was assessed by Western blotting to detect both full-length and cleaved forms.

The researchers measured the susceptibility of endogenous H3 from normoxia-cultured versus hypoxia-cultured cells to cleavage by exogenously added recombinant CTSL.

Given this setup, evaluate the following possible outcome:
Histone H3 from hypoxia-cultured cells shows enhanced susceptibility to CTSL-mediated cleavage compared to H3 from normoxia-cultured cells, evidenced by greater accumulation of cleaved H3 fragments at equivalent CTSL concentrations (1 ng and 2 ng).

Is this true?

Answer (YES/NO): NO